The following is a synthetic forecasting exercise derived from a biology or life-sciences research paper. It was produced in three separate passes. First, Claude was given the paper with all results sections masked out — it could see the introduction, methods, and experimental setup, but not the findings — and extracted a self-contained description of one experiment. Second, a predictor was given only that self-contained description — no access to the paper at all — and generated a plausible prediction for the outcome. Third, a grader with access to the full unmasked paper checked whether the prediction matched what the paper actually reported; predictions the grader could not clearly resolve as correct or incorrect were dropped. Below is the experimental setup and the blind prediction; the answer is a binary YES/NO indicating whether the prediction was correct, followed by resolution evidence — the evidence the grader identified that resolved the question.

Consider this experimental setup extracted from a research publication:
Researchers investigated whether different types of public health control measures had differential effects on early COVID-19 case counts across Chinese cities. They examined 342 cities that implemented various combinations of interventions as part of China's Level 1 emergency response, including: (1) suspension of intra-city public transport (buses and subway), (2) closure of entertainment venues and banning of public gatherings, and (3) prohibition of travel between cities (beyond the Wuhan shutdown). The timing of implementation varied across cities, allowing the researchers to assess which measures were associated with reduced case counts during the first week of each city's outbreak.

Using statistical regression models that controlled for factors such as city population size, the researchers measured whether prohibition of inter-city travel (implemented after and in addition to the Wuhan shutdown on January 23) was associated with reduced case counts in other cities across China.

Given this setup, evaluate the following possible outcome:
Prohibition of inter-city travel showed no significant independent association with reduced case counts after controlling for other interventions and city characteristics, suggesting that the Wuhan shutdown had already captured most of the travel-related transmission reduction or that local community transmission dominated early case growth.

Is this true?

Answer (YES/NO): YES